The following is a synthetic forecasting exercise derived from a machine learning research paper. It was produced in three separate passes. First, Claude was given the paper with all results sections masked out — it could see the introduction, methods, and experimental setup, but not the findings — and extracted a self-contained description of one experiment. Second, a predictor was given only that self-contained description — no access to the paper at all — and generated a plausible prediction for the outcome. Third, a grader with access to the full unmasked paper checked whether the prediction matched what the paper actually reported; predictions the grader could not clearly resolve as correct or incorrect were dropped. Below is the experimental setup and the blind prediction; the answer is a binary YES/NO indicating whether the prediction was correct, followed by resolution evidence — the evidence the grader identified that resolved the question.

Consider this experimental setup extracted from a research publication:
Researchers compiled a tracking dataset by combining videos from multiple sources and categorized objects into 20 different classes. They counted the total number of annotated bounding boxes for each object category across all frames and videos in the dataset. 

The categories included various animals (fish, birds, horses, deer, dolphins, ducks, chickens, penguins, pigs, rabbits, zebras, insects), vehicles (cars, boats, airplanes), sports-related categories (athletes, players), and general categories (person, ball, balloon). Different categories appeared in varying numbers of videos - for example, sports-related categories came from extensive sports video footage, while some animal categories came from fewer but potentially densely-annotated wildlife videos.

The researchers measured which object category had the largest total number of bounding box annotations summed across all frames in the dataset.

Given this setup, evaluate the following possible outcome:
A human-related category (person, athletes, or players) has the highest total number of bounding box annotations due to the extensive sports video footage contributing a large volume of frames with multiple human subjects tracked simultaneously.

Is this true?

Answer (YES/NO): YES